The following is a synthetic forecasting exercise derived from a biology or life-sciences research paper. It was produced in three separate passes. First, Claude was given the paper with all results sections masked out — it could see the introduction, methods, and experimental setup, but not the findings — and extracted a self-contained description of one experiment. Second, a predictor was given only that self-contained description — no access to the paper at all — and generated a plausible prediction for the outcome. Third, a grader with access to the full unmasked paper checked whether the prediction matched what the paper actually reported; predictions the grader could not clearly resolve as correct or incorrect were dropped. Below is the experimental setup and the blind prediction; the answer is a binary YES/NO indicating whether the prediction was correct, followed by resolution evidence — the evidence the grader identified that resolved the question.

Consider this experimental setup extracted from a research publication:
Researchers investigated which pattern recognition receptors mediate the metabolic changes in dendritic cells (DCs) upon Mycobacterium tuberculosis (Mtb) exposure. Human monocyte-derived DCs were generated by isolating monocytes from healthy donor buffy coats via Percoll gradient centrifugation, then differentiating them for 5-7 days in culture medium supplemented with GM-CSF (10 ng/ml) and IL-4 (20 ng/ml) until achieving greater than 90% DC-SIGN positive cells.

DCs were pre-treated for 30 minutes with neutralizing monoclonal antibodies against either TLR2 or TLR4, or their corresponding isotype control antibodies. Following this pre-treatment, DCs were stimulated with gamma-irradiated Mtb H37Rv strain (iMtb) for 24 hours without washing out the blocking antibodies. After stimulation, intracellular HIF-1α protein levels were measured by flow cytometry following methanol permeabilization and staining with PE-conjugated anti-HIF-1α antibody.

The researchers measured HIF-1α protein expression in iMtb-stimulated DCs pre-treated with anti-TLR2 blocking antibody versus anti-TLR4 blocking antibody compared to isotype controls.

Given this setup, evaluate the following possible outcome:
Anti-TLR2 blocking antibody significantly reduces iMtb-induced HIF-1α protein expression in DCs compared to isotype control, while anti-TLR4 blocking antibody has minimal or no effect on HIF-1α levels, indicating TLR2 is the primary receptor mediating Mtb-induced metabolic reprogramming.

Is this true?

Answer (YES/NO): YES